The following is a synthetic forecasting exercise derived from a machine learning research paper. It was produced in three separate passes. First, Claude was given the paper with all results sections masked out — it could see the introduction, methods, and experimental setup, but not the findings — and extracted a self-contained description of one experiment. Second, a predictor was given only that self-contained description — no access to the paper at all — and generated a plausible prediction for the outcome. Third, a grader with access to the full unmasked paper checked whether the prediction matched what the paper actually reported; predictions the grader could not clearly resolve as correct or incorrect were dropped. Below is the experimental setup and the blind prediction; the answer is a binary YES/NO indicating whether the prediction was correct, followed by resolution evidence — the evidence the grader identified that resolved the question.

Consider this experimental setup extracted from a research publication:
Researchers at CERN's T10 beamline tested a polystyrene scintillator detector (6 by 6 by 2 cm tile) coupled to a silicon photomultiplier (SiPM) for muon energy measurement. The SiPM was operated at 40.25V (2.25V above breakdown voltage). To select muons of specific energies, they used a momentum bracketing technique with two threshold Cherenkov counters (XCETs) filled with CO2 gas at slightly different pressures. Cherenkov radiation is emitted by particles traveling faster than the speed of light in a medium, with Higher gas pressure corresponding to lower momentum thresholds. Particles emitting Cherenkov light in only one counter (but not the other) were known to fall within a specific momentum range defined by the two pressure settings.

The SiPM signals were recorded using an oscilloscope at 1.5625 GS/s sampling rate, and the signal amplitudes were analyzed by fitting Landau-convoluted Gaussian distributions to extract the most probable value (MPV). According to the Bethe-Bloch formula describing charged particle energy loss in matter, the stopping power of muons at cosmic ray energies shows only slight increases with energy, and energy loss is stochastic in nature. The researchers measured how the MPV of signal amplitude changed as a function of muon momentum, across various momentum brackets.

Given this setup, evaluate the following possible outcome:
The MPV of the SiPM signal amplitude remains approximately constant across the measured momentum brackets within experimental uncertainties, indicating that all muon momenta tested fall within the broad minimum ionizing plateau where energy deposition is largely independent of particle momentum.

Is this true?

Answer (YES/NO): YES